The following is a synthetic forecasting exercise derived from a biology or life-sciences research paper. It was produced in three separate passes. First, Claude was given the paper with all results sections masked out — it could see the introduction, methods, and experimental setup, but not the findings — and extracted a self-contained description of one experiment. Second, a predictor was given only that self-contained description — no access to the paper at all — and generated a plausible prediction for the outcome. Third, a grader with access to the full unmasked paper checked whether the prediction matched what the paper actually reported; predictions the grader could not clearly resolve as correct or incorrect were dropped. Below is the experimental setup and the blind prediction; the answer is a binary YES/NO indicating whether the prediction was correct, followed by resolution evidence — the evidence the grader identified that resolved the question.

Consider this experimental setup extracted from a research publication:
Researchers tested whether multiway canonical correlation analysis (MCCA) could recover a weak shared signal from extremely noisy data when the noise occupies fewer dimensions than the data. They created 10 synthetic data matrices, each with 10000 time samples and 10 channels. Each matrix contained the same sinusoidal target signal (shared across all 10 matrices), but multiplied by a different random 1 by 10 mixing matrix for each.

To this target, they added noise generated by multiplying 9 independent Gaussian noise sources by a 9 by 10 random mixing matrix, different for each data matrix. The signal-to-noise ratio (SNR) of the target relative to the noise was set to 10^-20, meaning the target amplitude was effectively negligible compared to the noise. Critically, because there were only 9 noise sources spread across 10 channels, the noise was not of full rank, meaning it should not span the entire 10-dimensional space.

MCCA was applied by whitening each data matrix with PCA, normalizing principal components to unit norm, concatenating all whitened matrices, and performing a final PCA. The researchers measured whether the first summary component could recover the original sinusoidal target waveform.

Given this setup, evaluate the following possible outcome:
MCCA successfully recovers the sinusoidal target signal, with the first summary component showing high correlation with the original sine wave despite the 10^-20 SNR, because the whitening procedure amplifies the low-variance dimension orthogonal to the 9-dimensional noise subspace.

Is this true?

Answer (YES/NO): YES